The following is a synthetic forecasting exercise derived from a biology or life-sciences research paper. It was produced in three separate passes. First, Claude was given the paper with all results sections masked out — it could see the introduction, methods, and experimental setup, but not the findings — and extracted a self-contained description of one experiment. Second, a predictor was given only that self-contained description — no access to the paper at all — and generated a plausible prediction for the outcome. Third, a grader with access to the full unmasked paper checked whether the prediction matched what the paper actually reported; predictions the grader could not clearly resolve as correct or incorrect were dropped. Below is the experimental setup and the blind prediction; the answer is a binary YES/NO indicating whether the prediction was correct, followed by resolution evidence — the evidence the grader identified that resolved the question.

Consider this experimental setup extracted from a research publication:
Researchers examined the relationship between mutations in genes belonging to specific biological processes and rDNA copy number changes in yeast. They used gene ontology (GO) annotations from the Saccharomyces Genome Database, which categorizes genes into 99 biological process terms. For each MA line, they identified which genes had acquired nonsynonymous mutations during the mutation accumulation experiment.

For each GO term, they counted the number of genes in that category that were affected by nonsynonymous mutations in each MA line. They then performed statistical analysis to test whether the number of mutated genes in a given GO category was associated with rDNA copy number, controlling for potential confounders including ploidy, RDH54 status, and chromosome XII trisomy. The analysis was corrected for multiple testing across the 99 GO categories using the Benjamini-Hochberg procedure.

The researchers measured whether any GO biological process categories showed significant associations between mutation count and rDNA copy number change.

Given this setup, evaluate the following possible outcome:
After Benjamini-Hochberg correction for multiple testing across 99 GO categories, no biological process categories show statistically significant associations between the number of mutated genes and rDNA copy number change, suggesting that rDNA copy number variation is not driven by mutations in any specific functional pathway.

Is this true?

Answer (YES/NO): NO